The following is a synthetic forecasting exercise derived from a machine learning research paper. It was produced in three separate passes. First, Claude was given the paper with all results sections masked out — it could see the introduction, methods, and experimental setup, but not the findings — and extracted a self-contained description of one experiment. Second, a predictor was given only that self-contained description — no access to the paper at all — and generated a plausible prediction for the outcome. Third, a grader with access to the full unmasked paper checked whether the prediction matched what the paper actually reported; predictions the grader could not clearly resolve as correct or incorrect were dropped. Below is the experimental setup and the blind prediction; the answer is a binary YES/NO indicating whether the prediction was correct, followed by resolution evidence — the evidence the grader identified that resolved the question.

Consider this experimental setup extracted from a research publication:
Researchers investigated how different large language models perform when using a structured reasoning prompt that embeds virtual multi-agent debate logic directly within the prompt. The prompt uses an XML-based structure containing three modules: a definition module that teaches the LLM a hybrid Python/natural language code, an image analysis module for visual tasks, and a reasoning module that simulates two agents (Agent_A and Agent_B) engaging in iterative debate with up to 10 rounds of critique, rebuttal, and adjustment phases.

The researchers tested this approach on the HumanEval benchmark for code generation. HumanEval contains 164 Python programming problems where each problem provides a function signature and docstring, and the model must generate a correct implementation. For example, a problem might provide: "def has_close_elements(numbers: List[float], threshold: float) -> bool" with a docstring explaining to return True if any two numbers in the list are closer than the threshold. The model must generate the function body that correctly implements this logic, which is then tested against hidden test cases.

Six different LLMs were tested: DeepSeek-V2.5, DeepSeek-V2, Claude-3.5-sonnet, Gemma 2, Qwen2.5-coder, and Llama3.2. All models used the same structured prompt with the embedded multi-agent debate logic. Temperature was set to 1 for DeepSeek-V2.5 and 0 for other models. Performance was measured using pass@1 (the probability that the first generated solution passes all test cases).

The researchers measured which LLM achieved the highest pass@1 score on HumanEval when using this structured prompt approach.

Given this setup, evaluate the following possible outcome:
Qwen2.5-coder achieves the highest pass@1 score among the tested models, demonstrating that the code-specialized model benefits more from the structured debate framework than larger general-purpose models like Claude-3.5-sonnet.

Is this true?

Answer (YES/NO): NO